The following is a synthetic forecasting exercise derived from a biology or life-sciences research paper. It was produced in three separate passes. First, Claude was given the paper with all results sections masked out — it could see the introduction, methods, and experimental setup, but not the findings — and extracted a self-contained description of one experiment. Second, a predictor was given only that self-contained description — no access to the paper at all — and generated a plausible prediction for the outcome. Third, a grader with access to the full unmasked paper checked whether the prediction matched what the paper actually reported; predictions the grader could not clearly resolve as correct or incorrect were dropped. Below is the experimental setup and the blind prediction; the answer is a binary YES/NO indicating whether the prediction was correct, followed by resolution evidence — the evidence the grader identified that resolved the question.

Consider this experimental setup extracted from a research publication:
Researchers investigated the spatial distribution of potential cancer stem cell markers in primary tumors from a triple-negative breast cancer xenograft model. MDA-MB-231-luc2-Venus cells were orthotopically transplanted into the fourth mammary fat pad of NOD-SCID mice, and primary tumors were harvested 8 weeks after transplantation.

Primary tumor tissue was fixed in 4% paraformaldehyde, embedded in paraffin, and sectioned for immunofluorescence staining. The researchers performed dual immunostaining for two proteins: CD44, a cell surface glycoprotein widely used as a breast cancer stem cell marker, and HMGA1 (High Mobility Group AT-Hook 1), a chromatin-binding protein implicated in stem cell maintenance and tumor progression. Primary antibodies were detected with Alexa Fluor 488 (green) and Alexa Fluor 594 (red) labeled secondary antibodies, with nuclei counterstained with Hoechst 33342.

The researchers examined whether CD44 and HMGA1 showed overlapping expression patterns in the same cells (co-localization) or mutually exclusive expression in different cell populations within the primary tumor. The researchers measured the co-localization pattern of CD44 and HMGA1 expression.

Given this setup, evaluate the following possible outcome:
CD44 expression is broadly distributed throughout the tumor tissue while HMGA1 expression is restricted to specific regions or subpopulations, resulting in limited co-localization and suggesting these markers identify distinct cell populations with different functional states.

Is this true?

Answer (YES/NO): YES